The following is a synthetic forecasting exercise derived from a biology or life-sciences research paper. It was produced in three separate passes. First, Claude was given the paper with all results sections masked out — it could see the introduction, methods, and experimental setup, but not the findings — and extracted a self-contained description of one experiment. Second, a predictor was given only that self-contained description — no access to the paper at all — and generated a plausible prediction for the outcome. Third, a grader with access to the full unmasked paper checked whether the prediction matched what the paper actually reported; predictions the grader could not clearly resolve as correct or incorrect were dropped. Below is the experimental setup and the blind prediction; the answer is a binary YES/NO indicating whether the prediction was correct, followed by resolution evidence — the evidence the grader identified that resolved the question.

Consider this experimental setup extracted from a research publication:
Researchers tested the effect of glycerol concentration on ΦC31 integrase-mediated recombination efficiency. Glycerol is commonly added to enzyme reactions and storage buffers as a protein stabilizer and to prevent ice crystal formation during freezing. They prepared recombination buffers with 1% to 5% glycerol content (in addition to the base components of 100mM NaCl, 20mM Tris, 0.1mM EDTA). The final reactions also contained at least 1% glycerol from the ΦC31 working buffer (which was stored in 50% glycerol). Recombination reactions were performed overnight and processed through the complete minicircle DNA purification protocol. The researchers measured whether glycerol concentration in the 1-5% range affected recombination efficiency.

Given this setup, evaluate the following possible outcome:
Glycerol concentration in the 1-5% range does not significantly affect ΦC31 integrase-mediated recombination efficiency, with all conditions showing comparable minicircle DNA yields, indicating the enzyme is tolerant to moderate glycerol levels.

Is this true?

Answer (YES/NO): YES